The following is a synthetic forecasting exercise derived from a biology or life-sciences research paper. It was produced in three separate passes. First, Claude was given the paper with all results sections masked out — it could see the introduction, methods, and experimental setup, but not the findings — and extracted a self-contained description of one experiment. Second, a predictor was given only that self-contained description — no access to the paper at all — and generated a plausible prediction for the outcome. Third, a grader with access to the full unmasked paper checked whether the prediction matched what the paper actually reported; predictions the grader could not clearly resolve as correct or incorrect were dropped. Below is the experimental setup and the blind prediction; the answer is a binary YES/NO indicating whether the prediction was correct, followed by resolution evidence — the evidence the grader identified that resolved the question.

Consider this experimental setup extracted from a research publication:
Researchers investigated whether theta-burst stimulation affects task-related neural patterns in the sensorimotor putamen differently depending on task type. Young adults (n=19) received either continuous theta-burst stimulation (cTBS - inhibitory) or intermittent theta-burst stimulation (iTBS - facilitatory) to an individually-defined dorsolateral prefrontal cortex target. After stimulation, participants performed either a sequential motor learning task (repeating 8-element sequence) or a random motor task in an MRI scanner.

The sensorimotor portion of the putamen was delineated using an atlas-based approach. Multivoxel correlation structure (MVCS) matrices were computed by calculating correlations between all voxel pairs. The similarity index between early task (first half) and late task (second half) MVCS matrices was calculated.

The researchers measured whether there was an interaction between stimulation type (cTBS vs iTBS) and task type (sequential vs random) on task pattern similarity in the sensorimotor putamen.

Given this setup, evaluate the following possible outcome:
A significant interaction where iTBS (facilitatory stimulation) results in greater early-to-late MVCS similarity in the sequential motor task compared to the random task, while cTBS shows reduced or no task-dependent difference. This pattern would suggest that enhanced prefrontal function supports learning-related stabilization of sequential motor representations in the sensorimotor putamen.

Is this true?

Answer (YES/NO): NO